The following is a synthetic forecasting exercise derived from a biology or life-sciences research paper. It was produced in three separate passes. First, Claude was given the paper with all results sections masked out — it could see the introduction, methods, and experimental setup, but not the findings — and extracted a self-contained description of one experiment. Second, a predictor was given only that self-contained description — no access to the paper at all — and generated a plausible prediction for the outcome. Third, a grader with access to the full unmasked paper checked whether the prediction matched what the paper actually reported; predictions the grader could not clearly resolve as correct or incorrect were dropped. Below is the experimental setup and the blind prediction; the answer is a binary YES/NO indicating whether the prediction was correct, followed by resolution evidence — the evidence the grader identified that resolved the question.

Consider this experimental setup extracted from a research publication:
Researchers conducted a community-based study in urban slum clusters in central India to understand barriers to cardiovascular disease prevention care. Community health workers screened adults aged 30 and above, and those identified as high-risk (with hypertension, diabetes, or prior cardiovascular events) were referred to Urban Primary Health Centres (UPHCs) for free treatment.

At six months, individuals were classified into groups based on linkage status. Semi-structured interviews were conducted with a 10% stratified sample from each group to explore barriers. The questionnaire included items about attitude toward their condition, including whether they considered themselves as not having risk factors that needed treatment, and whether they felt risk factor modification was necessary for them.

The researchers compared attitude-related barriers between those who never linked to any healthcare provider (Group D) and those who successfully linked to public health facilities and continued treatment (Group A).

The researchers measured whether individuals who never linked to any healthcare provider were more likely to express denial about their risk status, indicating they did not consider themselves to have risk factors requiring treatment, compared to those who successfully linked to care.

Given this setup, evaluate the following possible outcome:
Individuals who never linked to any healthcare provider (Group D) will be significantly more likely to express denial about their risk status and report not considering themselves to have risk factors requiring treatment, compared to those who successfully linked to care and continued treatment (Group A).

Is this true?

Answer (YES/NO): YES